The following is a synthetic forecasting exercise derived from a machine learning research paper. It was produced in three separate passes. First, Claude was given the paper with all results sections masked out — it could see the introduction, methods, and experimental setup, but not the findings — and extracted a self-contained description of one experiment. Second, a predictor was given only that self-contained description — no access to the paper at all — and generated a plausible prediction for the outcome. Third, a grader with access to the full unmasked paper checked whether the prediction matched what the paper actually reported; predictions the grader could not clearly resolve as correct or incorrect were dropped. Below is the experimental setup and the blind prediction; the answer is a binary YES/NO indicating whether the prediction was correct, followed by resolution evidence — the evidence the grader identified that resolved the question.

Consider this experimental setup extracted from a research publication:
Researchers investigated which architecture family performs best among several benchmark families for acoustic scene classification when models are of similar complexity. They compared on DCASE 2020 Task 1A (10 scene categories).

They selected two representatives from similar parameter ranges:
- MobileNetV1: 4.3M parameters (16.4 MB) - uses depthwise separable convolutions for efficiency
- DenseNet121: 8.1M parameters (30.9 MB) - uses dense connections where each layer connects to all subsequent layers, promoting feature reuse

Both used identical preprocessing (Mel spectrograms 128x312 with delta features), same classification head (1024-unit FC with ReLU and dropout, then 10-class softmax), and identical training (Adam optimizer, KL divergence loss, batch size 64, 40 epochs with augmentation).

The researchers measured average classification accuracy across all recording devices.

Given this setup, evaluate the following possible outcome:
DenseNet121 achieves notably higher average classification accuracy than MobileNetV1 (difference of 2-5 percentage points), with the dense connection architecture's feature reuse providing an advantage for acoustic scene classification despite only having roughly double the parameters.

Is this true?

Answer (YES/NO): NO